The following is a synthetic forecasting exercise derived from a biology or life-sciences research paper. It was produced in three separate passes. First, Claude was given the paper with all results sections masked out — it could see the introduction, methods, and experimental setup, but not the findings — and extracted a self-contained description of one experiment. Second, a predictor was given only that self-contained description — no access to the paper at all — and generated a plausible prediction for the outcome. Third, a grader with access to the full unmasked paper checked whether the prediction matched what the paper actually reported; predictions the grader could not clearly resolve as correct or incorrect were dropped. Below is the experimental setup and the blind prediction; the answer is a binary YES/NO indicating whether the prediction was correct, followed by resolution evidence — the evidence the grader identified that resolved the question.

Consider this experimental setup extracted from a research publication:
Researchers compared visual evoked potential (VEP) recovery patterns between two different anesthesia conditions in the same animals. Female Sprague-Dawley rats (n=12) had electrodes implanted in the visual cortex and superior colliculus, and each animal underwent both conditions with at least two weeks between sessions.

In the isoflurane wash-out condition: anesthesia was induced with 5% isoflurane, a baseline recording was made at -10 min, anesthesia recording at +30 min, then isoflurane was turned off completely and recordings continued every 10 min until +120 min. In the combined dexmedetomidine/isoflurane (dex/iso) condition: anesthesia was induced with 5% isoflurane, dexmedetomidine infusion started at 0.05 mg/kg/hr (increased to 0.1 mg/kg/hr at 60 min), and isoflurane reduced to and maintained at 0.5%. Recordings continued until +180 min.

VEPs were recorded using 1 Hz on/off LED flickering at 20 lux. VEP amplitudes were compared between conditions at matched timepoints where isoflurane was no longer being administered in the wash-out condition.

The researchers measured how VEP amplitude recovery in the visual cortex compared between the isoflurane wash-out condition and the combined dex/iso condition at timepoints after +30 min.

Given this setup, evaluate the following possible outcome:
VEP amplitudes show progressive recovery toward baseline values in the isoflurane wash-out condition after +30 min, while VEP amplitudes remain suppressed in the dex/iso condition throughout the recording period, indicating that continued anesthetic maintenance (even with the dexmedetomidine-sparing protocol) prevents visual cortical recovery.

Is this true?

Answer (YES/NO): NO